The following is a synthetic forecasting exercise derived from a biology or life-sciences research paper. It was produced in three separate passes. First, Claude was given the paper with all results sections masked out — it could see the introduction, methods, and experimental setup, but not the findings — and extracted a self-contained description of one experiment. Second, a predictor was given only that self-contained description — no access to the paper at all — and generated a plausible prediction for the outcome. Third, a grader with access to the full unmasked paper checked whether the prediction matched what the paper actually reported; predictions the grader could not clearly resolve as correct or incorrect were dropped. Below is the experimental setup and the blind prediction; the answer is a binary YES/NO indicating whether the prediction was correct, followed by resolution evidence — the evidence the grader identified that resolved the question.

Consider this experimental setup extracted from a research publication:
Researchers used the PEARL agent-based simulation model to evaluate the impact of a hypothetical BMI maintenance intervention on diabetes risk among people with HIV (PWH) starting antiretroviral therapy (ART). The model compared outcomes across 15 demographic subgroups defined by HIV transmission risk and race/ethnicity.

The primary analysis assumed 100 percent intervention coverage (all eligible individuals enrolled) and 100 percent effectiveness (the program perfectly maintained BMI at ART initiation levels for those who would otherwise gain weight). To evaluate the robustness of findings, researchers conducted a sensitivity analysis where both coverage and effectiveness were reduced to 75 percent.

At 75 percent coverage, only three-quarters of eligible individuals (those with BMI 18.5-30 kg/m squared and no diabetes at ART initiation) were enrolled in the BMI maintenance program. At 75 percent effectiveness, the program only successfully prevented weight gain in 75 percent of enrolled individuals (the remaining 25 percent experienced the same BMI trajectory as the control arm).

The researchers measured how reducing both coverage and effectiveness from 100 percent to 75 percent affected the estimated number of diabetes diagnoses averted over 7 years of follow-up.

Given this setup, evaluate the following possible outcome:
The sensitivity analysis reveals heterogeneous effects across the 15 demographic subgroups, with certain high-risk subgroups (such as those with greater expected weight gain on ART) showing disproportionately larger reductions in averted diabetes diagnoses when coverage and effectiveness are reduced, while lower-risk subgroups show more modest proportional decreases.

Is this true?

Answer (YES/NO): NO